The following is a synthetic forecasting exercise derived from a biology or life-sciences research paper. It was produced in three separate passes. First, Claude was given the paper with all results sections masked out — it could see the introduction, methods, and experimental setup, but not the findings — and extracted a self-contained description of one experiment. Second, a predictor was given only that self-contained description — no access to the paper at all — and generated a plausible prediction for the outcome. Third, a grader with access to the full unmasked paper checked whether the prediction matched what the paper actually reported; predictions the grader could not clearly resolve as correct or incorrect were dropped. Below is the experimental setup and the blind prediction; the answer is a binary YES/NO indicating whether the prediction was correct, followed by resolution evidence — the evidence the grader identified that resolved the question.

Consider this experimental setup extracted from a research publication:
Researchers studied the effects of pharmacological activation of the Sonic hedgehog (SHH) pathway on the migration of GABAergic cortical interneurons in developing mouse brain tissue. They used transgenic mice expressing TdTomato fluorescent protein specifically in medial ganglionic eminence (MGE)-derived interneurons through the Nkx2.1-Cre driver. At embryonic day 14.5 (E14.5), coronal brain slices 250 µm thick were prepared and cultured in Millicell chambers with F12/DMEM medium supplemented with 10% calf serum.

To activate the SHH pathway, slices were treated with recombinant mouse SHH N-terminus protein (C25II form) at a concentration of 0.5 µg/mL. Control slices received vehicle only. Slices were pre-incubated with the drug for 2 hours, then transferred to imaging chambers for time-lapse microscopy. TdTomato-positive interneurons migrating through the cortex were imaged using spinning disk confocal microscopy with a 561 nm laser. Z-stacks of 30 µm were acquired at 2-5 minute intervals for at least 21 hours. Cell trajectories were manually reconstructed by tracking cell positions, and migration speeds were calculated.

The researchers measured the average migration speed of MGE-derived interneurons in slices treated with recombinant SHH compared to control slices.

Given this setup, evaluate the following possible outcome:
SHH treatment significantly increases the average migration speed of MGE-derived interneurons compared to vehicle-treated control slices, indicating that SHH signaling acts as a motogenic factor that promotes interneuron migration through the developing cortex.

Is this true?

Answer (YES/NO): NO